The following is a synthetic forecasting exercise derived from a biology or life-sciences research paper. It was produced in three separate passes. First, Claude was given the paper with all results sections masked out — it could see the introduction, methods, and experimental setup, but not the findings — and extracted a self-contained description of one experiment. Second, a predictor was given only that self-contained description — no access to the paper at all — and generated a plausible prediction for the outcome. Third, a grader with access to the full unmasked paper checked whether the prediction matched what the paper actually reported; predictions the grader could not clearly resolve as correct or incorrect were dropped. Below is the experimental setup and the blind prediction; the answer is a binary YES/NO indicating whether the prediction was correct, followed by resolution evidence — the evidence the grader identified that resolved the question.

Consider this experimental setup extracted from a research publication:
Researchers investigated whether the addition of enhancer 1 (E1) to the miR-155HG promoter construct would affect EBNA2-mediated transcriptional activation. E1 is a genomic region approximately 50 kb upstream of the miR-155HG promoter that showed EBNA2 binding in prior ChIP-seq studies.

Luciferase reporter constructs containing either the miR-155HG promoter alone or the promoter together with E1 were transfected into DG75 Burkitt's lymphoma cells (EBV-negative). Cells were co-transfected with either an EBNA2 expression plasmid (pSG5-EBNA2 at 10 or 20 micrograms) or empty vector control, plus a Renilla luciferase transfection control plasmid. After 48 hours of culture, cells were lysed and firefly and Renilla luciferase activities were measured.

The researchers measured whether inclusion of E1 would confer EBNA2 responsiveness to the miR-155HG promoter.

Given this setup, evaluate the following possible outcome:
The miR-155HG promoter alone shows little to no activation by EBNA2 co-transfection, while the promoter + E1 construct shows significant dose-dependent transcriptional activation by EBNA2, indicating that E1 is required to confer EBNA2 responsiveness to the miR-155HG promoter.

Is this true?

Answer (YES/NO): NO